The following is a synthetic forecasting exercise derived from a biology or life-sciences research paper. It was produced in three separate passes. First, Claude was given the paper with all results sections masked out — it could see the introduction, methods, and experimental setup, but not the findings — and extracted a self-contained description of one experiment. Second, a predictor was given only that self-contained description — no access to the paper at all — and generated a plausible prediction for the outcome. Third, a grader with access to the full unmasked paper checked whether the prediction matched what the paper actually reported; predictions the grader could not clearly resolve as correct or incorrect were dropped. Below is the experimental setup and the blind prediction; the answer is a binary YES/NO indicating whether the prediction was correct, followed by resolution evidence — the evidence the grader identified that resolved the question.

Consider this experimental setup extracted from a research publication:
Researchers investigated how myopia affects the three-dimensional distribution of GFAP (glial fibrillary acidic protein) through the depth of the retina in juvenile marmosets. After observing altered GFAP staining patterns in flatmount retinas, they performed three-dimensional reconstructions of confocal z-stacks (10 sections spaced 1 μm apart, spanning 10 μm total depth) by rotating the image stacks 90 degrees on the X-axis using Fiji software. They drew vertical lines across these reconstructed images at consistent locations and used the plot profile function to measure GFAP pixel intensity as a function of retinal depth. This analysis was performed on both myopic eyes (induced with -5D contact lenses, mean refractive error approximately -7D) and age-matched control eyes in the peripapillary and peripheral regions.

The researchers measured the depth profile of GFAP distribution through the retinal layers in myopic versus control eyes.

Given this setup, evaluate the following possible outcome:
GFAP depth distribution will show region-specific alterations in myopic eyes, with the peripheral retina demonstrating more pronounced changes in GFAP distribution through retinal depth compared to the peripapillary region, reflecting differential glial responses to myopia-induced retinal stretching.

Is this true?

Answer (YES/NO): YES